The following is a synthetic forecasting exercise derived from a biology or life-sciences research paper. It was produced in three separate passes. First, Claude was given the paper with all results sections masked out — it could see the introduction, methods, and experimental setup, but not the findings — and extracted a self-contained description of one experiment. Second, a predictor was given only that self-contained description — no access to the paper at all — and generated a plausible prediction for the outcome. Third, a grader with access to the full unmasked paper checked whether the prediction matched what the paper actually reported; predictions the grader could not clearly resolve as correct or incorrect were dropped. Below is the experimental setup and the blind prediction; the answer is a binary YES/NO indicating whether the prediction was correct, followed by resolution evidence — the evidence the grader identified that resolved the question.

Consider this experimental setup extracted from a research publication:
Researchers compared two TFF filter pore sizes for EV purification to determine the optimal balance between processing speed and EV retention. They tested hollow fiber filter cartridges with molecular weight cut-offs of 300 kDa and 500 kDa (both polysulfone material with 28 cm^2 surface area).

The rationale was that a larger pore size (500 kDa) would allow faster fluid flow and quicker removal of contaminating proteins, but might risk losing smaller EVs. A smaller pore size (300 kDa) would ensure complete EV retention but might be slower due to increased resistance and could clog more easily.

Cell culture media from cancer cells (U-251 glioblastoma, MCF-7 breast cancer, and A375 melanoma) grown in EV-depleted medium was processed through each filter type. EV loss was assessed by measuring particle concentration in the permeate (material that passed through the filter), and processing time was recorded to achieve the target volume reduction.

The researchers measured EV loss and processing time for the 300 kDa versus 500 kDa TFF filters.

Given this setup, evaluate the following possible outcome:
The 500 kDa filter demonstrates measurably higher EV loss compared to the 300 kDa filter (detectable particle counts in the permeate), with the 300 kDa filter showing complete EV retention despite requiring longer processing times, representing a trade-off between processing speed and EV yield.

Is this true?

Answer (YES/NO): NO